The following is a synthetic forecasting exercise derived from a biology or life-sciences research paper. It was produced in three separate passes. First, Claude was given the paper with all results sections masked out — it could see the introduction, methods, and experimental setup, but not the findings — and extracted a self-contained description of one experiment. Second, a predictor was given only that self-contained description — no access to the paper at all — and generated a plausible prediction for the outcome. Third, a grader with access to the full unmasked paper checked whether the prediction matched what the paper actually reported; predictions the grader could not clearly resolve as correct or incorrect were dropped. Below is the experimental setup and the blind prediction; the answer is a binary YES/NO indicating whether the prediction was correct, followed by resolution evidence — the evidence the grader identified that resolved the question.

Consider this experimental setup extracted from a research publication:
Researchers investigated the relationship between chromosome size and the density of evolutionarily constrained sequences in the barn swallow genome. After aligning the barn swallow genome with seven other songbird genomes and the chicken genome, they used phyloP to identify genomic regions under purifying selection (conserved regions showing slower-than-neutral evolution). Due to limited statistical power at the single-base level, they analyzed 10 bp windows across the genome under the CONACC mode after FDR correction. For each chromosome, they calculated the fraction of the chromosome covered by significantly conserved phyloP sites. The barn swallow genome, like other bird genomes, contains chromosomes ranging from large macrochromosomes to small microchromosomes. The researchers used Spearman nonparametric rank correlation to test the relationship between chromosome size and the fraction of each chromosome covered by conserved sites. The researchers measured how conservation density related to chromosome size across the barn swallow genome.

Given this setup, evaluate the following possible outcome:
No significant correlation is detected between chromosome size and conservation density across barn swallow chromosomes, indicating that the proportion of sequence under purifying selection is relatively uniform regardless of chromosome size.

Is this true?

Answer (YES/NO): NO